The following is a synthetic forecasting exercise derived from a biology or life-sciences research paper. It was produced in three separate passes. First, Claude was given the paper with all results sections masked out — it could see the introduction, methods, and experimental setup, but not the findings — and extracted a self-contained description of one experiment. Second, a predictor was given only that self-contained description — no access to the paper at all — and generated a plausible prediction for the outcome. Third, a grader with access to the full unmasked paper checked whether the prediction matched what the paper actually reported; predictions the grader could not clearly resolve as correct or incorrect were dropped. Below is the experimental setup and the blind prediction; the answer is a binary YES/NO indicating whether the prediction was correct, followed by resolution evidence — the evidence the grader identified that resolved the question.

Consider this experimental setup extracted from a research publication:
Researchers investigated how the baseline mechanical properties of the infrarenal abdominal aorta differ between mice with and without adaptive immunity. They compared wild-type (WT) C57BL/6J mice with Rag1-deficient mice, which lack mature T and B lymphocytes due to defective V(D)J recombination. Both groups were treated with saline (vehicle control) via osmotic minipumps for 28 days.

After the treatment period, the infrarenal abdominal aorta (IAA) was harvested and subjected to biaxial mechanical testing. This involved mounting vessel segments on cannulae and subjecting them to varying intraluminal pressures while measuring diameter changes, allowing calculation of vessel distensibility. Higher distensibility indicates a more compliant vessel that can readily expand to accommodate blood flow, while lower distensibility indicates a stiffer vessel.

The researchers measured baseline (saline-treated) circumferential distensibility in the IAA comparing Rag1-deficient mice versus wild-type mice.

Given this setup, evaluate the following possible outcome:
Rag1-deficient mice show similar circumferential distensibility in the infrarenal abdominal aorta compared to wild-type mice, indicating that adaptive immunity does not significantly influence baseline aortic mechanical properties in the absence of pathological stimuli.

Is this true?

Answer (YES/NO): NO